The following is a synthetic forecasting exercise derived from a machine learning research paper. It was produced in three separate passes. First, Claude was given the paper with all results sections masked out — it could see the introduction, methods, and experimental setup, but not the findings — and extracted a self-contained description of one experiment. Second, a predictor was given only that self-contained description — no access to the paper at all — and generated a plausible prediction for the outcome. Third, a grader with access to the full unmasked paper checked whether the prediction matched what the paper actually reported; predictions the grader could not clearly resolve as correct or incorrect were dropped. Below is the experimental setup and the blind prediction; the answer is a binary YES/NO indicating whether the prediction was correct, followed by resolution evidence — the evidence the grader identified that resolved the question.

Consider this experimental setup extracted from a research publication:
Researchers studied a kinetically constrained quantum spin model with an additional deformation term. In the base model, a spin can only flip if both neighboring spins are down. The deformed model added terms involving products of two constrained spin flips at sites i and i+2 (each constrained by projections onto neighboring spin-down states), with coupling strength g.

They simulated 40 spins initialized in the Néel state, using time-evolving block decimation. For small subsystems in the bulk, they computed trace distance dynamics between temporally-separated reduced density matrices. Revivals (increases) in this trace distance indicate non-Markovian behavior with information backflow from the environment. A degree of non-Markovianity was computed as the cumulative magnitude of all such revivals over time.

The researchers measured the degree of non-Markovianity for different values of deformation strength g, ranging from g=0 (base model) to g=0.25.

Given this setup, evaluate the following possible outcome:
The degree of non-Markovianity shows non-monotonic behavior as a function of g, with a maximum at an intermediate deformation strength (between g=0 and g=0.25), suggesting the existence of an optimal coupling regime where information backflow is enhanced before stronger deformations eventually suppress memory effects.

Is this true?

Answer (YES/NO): NO